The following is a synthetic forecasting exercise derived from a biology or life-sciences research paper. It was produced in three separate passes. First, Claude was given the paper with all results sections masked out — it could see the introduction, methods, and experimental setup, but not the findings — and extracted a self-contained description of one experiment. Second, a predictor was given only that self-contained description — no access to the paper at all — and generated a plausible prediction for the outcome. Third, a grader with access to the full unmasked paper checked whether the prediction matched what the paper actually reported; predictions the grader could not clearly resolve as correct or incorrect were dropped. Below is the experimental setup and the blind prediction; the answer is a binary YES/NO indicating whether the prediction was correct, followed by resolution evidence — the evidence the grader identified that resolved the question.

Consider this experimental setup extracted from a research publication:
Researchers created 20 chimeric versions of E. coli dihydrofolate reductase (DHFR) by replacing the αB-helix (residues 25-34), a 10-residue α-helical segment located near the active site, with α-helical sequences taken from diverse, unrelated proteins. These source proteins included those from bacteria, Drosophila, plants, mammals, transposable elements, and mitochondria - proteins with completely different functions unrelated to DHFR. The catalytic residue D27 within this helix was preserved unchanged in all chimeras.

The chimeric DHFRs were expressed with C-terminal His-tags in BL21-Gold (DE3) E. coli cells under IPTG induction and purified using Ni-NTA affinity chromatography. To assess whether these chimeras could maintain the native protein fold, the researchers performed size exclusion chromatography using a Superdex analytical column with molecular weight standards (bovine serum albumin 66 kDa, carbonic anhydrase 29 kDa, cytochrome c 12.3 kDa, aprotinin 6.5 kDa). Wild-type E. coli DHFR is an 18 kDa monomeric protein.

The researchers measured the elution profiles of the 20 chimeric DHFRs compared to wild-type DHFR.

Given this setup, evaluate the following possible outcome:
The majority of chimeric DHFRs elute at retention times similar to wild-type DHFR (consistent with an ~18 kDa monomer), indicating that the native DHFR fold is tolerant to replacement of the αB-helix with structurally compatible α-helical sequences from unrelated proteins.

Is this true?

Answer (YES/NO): YES